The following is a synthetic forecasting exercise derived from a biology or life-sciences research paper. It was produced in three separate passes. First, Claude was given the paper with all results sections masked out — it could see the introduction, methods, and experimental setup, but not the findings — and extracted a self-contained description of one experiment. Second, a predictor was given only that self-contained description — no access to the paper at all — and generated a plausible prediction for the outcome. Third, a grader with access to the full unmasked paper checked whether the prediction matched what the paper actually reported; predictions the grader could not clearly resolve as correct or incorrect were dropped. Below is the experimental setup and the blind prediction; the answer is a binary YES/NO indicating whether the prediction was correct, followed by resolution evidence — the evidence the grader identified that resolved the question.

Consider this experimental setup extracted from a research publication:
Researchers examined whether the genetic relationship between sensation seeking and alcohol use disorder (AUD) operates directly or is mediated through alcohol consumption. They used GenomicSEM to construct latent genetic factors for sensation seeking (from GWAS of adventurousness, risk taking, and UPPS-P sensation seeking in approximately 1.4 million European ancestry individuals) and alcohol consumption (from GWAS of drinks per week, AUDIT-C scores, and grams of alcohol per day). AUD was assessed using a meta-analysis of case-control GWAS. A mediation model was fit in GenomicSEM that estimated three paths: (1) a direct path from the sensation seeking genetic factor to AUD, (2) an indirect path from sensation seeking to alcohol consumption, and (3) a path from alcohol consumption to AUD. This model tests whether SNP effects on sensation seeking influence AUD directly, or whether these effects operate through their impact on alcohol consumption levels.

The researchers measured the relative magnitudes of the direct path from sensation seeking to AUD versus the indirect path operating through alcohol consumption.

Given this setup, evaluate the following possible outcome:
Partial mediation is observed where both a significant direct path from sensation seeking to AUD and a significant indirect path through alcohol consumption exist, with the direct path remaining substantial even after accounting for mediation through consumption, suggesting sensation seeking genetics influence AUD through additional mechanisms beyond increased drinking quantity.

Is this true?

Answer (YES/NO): NO